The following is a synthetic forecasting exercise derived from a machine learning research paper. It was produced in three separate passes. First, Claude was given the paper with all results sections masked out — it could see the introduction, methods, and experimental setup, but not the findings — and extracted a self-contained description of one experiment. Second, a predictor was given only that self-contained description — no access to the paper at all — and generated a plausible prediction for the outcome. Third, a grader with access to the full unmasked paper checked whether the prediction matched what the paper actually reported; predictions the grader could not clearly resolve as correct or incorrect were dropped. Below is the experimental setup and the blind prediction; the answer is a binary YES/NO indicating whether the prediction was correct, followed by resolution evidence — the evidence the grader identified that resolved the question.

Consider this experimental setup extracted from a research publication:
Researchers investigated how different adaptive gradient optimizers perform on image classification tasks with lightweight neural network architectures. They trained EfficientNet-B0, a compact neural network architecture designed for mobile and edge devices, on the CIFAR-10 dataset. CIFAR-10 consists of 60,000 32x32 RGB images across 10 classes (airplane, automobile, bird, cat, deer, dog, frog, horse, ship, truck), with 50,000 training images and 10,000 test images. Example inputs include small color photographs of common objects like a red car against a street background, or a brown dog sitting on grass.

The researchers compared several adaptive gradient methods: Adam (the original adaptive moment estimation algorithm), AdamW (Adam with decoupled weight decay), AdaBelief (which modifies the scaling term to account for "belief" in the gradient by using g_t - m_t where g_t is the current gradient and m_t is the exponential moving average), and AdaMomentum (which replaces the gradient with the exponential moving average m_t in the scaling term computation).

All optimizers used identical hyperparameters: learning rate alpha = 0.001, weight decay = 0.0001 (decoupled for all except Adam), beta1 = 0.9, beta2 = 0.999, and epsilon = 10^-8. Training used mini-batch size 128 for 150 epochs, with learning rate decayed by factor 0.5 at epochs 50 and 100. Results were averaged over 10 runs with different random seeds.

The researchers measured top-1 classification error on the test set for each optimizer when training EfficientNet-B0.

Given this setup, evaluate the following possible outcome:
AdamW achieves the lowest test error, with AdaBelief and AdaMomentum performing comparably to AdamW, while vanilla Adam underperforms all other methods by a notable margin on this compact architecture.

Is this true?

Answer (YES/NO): NO